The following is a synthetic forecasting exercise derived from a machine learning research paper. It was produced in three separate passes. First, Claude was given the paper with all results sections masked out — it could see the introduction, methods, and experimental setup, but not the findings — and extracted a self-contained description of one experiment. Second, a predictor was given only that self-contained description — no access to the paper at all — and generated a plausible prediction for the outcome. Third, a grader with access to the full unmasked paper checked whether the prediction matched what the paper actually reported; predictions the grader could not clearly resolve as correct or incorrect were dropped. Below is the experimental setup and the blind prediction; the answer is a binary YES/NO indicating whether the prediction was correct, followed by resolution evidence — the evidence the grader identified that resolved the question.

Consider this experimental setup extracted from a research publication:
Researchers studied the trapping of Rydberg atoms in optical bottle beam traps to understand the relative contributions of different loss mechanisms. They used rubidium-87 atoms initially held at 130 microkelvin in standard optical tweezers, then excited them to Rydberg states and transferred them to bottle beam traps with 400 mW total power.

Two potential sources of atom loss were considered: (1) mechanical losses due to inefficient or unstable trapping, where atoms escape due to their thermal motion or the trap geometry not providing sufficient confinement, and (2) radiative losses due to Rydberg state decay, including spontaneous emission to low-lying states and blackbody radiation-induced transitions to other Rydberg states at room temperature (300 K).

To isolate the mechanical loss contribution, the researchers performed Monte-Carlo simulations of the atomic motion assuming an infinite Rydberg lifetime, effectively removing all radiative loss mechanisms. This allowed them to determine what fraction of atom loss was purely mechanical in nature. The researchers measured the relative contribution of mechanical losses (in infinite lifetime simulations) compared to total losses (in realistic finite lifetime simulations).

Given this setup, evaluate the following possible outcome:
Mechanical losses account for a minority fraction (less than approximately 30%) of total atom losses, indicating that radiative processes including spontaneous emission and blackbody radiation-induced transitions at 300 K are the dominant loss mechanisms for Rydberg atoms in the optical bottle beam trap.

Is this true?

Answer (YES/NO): YES